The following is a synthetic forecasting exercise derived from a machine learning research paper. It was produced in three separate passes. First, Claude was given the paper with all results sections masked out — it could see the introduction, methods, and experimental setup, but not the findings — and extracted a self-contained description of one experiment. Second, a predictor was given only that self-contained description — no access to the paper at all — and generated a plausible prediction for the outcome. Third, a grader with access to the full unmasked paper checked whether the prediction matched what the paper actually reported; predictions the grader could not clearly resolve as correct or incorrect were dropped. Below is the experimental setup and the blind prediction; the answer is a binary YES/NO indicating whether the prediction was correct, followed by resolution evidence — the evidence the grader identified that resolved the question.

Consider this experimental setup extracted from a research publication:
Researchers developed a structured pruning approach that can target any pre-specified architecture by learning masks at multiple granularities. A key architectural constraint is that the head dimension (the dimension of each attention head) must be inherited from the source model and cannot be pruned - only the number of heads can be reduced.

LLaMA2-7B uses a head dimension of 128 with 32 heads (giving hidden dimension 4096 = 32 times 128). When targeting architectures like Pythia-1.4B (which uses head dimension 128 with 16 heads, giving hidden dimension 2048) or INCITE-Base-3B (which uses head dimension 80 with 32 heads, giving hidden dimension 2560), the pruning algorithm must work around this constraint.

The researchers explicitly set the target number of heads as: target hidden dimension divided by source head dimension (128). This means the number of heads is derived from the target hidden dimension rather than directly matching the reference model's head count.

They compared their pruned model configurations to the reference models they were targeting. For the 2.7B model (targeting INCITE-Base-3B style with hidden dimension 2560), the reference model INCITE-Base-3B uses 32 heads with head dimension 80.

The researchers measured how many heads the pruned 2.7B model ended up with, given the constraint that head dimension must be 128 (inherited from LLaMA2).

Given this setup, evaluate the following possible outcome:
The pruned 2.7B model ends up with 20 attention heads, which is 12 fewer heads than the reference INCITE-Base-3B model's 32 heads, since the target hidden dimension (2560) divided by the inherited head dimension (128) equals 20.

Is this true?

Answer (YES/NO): YES